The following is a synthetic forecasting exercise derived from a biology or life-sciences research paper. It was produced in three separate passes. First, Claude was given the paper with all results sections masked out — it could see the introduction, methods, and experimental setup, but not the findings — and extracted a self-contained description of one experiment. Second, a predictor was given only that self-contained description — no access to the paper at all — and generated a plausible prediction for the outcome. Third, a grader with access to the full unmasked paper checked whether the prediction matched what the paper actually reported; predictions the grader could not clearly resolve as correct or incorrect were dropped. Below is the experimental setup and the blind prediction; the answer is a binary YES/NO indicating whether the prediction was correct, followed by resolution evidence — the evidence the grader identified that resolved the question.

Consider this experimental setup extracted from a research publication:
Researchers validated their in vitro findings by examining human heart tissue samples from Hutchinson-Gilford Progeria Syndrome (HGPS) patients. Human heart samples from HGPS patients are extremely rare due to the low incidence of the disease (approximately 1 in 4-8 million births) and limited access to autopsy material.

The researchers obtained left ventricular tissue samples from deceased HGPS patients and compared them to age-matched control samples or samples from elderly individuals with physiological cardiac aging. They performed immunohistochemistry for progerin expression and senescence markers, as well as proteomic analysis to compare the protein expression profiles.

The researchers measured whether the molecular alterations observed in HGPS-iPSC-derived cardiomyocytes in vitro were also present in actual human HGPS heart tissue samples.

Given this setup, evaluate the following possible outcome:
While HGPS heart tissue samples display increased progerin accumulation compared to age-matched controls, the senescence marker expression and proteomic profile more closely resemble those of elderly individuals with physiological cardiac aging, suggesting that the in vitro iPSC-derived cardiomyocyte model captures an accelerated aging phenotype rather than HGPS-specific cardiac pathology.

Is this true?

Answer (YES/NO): NO